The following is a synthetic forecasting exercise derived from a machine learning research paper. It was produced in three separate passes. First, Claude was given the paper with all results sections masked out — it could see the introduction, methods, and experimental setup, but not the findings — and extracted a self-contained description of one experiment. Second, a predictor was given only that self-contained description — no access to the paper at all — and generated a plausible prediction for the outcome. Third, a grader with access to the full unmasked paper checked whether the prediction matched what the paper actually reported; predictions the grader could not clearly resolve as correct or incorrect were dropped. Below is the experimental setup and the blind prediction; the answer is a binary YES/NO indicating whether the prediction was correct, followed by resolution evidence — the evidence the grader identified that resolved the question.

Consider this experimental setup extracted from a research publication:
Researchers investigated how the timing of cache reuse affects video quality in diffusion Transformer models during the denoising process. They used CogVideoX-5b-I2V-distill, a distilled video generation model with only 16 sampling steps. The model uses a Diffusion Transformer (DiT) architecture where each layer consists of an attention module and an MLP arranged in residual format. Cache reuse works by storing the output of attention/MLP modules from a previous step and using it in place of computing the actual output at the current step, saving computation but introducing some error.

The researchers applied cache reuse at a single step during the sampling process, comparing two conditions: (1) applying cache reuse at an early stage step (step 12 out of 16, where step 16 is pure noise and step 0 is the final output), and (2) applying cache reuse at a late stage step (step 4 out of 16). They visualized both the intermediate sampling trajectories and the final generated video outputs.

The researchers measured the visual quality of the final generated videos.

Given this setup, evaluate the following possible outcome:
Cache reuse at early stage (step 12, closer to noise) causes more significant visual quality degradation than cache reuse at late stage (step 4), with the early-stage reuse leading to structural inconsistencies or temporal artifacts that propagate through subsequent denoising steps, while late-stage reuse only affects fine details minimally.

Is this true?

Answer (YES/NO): NO